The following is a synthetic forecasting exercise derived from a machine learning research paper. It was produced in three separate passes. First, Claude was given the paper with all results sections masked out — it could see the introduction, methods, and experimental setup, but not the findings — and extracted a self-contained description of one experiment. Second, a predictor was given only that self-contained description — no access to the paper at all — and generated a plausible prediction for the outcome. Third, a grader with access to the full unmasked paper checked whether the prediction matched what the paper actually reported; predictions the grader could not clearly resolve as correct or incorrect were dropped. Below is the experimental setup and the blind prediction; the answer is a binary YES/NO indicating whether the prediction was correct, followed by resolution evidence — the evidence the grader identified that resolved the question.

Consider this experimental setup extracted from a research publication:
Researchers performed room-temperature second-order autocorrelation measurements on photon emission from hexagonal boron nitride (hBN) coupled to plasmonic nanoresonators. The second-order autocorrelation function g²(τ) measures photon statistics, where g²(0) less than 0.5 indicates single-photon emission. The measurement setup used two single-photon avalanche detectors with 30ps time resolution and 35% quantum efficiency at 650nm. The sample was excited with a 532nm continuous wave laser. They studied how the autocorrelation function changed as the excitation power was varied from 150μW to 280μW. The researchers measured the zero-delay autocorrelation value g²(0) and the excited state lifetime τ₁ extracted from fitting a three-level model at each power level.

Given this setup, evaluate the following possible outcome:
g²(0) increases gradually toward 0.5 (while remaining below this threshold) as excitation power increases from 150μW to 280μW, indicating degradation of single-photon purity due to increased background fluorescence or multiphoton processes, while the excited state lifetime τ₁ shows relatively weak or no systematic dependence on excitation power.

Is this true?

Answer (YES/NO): NO